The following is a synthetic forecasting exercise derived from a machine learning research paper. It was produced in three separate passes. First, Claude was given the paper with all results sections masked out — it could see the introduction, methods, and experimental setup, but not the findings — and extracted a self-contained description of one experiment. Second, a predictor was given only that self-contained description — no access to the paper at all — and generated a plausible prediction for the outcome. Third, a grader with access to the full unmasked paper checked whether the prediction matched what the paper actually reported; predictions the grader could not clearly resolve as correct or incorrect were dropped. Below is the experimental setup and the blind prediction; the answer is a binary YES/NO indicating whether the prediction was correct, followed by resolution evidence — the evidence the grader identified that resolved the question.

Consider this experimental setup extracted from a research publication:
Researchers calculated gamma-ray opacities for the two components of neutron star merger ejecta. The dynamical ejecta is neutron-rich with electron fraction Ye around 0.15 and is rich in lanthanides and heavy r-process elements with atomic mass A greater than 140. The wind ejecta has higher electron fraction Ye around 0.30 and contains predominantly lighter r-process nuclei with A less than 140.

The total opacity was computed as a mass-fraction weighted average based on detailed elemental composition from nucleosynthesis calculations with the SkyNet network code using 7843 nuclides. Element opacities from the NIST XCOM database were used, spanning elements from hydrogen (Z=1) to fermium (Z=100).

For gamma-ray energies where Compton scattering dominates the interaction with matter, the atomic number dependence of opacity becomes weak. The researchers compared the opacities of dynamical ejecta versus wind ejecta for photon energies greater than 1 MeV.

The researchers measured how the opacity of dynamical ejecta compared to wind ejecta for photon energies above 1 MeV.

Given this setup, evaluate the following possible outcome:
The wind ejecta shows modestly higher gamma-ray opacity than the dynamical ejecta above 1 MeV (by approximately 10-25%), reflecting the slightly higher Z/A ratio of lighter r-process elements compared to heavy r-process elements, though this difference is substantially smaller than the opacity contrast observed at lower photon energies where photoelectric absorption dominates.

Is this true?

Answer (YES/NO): NO